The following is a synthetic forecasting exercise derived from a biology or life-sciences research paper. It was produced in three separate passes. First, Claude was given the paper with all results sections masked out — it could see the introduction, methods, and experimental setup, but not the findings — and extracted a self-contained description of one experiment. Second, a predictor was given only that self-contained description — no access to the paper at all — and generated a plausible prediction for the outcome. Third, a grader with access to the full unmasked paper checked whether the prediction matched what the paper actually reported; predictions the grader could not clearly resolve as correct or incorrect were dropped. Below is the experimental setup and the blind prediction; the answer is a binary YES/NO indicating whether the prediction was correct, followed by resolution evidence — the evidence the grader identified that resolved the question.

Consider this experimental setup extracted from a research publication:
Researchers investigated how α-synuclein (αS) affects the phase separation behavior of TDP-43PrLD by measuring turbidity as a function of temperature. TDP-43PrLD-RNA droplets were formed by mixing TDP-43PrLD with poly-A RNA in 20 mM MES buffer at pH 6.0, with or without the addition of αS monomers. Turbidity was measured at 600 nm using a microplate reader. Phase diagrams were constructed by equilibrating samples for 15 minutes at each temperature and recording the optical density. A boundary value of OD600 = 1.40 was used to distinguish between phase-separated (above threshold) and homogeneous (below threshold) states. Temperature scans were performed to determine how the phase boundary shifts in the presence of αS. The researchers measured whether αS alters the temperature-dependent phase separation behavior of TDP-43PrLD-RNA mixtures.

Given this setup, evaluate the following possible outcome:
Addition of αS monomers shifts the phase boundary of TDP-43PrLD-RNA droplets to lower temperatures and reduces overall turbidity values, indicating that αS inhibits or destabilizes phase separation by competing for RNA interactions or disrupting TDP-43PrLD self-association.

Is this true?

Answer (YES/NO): NO